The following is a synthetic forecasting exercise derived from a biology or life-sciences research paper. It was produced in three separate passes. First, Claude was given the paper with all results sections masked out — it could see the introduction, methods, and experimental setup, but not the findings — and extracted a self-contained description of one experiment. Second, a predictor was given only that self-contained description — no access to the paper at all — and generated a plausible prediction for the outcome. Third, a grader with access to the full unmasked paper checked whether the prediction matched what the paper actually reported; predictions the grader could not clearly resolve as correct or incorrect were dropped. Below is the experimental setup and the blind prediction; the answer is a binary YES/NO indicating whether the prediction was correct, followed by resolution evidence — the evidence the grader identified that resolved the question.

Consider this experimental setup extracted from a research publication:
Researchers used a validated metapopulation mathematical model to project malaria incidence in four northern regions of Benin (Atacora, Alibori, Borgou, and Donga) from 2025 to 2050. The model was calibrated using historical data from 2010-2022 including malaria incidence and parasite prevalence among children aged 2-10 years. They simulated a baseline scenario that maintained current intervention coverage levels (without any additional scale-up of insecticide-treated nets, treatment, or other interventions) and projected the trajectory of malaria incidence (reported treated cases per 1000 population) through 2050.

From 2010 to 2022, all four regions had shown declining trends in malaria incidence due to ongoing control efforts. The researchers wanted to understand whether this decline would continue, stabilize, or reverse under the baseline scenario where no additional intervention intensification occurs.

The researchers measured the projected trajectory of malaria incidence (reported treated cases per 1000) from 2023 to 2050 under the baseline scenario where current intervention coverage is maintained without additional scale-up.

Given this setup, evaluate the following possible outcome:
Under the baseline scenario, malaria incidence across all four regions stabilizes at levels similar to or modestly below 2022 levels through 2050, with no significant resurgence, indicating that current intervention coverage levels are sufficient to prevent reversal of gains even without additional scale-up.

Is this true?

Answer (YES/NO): NO